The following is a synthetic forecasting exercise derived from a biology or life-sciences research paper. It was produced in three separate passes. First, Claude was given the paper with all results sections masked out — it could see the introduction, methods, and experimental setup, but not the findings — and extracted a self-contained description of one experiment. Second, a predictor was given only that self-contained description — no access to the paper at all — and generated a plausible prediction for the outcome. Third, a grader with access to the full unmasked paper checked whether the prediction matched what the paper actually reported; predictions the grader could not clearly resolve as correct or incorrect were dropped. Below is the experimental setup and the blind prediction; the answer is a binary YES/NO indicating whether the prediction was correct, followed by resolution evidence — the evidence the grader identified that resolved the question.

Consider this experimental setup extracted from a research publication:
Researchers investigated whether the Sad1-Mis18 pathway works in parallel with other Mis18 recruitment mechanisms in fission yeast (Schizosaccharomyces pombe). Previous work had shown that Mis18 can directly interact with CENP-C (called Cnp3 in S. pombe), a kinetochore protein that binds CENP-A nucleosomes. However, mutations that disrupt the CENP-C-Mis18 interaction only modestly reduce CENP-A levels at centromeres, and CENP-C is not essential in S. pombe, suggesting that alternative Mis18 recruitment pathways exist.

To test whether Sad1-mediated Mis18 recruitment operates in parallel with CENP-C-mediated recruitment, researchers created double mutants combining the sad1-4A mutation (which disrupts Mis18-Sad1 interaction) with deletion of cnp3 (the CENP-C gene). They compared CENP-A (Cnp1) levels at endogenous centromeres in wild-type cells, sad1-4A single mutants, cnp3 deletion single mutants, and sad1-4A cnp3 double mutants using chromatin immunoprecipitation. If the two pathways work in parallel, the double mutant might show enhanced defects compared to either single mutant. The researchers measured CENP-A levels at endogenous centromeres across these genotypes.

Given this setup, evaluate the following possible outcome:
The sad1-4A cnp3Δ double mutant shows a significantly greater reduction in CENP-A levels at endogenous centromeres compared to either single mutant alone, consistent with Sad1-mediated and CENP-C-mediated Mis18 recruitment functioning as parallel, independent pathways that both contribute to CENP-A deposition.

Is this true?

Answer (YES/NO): NO